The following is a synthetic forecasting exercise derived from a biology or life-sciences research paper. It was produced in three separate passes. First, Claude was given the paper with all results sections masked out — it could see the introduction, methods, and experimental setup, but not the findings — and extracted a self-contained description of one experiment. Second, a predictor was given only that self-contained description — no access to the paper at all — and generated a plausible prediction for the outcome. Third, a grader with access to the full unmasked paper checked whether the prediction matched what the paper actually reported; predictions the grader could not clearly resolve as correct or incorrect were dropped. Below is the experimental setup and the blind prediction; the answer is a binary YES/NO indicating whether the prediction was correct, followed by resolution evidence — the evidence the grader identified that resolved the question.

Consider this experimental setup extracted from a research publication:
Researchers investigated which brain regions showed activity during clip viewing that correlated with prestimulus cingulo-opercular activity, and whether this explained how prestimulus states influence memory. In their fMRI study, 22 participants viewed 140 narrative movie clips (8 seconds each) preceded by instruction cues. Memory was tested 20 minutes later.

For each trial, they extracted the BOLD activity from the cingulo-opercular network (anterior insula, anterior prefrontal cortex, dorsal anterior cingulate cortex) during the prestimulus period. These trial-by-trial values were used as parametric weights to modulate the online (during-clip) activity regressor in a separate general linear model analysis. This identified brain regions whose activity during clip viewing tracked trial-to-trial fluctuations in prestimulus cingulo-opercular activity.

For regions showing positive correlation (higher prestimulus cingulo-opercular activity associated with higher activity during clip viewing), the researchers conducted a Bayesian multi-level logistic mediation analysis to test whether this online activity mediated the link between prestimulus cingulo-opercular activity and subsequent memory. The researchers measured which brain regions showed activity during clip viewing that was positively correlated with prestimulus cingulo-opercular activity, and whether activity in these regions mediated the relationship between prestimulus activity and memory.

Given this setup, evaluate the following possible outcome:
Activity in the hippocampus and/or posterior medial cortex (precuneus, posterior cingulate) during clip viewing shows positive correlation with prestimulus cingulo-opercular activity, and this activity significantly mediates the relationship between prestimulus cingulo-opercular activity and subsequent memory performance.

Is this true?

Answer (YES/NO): NO